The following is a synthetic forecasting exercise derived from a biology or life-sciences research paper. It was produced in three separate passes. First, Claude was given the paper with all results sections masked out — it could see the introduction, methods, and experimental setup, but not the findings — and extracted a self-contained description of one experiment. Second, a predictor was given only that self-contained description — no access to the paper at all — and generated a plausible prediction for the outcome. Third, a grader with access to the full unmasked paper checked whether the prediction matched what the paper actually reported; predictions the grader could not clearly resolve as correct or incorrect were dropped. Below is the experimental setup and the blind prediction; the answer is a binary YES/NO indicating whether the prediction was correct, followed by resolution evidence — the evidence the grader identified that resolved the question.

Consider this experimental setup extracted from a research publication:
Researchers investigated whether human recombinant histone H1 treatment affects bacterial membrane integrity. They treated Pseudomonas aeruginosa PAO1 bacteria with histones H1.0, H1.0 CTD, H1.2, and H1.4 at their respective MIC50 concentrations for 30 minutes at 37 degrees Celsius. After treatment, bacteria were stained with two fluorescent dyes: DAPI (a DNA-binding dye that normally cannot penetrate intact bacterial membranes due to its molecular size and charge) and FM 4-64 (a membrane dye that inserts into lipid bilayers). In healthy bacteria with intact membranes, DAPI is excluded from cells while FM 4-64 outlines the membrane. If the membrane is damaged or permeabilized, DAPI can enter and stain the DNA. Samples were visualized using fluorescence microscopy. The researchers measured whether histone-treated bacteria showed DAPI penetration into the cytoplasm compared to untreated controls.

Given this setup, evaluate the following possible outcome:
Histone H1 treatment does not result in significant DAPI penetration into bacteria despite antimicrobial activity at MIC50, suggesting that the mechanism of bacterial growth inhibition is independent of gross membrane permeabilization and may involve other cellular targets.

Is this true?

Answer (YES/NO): NO